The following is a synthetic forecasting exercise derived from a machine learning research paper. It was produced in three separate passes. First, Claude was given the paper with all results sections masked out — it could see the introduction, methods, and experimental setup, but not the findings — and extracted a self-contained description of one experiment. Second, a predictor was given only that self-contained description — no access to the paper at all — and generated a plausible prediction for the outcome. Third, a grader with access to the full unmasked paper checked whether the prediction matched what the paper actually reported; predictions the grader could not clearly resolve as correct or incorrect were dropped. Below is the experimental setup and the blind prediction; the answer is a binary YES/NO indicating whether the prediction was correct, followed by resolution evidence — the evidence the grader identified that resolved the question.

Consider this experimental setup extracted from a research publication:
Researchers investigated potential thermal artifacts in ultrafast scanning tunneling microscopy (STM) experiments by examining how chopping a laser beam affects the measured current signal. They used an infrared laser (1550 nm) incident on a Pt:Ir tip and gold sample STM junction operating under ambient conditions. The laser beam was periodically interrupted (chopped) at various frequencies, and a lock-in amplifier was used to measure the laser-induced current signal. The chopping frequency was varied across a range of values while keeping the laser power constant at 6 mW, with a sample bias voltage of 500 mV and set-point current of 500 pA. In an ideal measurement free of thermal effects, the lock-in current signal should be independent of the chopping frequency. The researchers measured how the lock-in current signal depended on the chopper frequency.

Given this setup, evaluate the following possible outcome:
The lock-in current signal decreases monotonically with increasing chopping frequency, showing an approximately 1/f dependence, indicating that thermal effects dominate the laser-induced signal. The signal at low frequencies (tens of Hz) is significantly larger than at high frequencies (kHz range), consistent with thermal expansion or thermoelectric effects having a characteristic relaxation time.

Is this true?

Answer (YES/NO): YES